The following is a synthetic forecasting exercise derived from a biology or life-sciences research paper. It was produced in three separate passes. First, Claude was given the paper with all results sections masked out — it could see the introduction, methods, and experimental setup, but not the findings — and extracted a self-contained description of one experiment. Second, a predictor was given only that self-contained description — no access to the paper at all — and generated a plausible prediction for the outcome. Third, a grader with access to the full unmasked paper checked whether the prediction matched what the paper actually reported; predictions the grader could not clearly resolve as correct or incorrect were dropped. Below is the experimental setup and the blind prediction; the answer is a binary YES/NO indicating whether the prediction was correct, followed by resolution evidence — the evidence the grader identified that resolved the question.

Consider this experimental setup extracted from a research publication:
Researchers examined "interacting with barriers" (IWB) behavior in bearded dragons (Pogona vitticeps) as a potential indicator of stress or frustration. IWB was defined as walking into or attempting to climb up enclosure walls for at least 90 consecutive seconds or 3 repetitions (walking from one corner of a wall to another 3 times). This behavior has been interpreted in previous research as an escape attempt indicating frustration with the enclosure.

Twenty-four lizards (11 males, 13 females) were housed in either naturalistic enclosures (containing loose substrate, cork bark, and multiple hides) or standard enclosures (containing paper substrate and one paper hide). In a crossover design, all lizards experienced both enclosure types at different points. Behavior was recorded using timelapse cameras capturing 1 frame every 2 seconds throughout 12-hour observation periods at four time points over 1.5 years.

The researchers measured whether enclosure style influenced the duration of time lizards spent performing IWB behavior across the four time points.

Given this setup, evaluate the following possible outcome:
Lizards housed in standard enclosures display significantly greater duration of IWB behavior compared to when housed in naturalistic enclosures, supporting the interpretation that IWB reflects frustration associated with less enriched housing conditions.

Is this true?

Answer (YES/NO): NO